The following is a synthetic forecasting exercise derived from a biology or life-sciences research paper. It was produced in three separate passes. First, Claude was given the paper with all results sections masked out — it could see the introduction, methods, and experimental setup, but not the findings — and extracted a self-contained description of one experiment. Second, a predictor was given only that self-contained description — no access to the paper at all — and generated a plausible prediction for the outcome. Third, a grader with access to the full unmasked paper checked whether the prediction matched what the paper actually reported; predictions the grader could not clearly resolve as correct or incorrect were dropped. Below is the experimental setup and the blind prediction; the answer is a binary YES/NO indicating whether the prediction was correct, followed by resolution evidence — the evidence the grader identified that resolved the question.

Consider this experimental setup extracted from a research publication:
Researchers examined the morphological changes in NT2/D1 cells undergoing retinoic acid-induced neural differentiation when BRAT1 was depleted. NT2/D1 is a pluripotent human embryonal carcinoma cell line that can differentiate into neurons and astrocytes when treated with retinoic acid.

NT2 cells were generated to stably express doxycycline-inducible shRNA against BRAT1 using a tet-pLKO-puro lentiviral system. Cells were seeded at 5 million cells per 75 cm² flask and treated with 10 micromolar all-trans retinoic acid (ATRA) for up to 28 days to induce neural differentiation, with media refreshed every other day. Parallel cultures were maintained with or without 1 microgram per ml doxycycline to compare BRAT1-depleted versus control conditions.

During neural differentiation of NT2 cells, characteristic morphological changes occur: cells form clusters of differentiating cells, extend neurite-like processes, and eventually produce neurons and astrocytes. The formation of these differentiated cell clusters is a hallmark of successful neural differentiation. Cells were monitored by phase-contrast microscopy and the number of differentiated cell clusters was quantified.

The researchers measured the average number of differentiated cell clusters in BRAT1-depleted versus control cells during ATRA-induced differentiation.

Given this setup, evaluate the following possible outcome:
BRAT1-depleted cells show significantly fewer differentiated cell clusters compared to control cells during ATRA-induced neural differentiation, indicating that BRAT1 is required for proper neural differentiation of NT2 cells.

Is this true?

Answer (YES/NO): YES